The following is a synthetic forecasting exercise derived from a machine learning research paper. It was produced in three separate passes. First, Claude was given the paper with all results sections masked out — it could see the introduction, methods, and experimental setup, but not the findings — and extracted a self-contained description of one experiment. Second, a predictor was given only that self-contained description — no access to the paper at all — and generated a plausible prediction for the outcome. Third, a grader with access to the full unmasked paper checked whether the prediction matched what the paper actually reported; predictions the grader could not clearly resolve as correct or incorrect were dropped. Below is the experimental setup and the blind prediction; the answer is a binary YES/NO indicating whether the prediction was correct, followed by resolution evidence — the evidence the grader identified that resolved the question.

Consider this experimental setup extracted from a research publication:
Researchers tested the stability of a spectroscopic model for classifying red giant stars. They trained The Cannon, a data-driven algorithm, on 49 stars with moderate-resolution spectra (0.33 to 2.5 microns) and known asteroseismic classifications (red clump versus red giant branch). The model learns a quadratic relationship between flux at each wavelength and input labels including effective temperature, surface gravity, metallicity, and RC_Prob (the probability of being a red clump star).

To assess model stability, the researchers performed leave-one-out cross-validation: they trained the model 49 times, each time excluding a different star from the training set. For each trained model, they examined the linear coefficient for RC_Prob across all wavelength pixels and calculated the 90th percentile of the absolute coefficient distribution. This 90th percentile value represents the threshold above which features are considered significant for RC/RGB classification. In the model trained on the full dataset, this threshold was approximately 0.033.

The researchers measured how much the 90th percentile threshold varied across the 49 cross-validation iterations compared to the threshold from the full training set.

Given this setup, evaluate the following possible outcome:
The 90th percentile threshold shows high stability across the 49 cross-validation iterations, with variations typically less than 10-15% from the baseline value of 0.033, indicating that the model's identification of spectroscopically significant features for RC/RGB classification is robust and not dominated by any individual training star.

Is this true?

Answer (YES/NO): NO